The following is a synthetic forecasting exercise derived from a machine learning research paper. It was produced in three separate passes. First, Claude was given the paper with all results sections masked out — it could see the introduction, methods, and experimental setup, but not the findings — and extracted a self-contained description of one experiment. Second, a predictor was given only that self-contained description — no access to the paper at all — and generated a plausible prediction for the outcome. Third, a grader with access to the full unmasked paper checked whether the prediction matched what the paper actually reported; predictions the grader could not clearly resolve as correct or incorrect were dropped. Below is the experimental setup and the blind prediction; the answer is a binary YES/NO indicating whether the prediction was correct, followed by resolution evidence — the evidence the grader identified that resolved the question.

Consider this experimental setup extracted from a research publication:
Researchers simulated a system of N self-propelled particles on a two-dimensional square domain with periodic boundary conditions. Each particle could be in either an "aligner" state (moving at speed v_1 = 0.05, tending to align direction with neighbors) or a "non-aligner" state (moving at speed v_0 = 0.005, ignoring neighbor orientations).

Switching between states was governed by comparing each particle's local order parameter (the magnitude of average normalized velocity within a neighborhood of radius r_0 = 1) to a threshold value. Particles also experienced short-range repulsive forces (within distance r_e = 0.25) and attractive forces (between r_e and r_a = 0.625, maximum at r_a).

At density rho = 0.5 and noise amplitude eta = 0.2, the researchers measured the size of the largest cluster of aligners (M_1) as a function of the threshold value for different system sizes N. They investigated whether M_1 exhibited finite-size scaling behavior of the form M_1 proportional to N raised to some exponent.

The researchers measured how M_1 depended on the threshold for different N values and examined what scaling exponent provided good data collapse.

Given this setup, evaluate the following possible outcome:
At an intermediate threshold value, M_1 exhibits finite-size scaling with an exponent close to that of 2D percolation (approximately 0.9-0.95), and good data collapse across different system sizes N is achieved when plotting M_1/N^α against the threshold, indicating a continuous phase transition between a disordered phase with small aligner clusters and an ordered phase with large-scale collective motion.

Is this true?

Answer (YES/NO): NO